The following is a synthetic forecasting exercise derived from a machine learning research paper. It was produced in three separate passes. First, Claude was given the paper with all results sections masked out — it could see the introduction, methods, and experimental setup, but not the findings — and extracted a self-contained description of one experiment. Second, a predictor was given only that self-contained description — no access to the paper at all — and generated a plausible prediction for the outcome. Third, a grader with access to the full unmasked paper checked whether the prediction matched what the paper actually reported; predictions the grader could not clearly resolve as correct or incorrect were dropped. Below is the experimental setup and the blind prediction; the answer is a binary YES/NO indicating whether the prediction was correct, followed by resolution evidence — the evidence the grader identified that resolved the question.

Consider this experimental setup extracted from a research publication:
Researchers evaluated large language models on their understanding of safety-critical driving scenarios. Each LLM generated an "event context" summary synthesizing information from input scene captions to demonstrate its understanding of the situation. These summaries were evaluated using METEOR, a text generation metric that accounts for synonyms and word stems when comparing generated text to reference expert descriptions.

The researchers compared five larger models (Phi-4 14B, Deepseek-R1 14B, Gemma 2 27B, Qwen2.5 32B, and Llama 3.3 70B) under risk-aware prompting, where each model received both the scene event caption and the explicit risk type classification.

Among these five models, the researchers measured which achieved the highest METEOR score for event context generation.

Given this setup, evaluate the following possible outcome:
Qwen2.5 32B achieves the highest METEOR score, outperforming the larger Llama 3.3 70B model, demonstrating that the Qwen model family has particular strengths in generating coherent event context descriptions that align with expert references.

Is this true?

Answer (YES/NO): NO